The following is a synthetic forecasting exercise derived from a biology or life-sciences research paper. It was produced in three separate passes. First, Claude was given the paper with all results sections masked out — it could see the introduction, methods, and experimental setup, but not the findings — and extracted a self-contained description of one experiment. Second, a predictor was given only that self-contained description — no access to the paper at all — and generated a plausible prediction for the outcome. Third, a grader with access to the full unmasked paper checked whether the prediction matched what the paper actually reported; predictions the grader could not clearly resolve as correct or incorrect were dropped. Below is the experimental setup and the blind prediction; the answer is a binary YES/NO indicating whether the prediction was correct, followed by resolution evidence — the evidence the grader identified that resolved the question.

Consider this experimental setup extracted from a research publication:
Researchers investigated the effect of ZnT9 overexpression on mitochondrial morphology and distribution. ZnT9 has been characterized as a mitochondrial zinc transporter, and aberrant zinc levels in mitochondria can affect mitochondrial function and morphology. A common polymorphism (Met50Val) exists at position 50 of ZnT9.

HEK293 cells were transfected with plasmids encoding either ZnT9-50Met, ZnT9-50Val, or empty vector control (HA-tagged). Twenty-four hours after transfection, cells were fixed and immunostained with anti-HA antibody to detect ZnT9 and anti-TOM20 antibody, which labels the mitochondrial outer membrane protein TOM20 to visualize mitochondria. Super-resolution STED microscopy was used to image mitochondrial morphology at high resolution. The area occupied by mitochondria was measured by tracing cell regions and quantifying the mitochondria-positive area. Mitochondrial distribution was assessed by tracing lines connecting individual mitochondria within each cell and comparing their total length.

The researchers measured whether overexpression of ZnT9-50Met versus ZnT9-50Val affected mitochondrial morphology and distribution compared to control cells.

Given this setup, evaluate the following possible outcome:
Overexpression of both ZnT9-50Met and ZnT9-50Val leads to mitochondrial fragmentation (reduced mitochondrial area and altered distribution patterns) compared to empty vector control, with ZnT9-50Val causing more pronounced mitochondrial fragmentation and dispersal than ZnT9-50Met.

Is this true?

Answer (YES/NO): NO